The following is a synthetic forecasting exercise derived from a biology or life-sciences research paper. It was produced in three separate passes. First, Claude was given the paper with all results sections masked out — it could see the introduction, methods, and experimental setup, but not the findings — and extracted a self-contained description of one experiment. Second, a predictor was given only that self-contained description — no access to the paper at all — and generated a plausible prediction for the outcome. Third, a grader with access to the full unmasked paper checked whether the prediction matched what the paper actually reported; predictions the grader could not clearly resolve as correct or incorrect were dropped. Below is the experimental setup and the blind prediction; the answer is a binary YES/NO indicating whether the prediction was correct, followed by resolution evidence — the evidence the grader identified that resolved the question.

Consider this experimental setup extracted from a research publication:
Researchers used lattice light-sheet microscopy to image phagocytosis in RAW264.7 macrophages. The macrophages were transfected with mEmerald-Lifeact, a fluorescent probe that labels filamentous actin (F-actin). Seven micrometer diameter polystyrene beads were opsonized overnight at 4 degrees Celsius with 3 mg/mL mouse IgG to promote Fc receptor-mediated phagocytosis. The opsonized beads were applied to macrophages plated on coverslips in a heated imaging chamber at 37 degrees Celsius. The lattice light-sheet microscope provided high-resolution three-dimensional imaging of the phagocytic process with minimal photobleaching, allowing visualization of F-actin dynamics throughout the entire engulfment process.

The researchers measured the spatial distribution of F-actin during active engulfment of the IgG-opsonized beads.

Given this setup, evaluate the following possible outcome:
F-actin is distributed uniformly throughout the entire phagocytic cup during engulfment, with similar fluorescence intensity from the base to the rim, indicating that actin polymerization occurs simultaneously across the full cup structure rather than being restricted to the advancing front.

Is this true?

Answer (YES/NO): NO